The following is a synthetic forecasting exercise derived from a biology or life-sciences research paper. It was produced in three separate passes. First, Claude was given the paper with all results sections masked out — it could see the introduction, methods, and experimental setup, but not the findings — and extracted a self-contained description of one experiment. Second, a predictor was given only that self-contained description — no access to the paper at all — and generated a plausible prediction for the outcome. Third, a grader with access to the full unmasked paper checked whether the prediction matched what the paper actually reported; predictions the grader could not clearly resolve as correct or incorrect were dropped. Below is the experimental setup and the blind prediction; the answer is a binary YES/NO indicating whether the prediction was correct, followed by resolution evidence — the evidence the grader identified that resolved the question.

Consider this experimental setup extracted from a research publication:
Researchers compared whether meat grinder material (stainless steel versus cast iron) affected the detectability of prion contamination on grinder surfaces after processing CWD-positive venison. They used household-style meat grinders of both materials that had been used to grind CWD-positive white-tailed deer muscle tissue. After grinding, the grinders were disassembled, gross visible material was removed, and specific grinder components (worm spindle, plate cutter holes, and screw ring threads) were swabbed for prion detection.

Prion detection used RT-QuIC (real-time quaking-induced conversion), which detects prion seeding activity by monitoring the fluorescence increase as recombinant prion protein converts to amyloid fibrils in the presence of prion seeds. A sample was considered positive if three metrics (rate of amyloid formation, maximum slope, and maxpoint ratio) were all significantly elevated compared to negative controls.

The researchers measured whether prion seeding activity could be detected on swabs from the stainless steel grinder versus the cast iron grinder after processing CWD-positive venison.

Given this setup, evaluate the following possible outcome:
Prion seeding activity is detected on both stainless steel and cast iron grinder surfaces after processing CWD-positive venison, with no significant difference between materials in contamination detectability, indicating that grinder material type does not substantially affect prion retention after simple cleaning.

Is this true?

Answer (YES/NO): YES